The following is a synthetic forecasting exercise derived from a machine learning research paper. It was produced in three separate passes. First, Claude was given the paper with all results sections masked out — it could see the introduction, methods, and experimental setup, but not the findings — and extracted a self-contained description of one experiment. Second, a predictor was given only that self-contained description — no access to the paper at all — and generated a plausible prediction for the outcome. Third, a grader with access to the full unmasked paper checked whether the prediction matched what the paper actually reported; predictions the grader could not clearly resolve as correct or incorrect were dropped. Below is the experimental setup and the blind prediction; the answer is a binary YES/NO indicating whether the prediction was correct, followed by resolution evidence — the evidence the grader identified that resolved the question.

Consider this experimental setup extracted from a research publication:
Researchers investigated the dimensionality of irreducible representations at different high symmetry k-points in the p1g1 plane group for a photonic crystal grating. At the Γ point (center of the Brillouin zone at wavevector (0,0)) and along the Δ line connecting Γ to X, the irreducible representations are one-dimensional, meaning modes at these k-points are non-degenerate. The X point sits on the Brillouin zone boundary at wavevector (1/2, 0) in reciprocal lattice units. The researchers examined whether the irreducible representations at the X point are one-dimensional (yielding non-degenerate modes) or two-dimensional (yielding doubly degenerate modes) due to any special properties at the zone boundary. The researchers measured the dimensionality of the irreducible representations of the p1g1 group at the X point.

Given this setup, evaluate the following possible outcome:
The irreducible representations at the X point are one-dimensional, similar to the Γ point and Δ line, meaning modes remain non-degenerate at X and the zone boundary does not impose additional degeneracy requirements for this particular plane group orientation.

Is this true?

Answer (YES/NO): YES